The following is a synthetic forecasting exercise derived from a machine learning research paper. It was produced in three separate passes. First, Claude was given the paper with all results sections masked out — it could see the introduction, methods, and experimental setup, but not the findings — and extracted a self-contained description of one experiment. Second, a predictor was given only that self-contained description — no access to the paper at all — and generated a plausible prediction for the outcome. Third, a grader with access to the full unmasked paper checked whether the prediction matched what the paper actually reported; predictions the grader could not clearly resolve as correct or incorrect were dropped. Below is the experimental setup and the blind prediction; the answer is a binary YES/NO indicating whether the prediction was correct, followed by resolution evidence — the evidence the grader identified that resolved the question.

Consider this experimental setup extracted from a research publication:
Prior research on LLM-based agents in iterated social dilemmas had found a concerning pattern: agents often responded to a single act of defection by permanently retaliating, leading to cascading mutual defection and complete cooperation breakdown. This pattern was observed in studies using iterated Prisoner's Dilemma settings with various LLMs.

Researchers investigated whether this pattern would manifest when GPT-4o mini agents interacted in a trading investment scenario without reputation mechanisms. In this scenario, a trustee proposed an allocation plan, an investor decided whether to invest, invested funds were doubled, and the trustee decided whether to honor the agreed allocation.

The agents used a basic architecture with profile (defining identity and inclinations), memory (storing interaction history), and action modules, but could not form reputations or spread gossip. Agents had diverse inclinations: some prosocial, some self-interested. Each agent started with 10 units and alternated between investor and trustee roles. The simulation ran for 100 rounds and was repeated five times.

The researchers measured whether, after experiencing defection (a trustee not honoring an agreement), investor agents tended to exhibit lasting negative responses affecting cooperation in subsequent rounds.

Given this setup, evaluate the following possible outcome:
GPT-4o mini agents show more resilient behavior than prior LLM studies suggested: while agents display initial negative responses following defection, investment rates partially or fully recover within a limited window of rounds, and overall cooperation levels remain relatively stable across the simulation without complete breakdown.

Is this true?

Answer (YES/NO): NO